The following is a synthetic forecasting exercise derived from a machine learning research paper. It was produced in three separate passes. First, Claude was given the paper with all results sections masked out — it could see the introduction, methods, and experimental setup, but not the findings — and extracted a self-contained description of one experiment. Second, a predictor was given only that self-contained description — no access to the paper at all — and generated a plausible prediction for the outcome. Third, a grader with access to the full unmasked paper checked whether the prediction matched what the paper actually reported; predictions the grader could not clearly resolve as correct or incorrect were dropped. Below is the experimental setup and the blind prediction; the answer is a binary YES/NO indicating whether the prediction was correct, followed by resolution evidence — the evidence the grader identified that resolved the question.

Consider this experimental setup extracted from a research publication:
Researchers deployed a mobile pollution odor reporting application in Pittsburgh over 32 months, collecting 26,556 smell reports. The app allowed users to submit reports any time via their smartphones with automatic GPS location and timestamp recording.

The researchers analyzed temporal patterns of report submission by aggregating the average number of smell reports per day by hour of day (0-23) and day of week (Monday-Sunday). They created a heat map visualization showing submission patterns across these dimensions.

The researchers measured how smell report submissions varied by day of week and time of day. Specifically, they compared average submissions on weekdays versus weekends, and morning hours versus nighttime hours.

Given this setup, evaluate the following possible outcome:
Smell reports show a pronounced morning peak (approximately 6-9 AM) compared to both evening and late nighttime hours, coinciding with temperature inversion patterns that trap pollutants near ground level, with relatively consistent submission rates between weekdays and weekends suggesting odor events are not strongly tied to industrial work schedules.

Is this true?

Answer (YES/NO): NO